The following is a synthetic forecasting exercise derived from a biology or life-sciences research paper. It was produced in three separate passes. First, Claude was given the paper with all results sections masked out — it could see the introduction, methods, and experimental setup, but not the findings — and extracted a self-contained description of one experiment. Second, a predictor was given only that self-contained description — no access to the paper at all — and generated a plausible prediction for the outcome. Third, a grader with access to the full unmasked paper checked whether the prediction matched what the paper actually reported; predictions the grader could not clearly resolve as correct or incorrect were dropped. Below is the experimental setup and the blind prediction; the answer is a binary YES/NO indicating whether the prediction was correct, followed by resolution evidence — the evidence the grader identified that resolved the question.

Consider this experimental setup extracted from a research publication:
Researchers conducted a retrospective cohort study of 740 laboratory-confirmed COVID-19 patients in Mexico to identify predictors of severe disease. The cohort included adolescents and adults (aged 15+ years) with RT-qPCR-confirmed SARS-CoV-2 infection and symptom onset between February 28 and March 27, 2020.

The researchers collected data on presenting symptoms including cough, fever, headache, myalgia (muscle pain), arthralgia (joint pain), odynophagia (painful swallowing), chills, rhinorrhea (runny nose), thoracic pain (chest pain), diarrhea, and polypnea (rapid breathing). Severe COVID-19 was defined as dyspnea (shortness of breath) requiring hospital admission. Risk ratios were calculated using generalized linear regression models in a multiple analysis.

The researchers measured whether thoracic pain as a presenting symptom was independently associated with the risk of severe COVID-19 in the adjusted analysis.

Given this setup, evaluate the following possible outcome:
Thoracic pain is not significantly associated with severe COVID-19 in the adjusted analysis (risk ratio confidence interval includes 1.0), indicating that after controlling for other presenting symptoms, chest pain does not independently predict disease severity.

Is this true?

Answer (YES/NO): NO